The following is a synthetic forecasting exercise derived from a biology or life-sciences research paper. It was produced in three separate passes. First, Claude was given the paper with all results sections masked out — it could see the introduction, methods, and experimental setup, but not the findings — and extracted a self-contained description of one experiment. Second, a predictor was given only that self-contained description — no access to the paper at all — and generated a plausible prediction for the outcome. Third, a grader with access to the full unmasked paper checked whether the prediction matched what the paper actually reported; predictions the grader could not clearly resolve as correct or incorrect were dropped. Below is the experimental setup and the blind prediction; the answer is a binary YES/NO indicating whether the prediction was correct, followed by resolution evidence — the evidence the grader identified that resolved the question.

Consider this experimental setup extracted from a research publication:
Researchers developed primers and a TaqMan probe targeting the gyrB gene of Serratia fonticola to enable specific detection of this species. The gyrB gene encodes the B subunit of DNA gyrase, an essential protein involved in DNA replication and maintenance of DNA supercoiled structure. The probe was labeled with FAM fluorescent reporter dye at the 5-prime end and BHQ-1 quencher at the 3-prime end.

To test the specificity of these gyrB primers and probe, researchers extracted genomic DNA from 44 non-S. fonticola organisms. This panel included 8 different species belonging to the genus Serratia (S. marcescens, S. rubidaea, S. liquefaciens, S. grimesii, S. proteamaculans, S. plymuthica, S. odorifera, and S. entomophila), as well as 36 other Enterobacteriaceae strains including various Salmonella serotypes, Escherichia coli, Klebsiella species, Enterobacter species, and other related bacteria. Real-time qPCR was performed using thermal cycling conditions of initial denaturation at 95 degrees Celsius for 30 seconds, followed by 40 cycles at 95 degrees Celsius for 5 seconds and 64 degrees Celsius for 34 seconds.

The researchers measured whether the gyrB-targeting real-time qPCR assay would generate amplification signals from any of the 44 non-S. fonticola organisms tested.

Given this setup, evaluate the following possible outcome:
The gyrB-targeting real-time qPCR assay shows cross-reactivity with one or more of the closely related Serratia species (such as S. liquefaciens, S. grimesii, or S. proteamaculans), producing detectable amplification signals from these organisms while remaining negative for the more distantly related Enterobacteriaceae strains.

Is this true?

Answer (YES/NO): NO